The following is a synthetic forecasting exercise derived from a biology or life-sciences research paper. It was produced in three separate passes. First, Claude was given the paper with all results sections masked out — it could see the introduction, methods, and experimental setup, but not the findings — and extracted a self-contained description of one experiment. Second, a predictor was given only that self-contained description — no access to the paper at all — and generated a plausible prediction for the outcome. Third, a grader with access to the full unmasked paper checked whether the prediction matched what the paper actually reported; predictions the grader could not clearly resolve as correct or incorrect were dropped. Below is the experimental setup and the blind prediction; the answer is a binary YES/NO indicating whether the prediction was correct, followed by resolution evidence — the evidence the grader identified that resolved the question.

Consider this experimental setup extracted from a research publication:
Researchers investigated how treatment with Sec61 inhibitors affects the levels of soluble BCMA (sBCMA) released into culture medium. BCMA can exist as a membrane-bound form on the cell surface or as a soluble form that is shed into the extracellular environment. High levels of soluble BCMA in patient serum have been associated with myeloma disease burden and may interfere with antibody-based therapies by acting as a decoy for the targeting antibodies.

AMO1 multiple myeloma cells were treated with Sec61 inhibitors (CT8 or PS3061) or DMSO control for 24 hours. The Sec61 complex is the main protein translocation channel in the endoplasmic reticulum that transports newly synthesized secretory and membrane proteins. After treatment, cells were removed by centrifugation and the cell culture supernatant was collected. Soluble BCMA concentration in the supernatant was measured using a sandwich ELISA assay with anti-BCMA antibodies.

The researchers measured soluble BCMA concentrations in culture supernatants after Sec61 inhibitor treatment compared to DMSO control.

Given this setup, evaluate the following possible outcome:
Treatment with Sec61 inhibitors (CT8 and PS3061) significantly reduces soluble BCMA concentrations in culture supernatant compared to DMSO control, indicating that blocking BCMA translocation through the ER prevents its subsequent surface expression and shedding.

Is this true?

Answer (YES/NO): NO